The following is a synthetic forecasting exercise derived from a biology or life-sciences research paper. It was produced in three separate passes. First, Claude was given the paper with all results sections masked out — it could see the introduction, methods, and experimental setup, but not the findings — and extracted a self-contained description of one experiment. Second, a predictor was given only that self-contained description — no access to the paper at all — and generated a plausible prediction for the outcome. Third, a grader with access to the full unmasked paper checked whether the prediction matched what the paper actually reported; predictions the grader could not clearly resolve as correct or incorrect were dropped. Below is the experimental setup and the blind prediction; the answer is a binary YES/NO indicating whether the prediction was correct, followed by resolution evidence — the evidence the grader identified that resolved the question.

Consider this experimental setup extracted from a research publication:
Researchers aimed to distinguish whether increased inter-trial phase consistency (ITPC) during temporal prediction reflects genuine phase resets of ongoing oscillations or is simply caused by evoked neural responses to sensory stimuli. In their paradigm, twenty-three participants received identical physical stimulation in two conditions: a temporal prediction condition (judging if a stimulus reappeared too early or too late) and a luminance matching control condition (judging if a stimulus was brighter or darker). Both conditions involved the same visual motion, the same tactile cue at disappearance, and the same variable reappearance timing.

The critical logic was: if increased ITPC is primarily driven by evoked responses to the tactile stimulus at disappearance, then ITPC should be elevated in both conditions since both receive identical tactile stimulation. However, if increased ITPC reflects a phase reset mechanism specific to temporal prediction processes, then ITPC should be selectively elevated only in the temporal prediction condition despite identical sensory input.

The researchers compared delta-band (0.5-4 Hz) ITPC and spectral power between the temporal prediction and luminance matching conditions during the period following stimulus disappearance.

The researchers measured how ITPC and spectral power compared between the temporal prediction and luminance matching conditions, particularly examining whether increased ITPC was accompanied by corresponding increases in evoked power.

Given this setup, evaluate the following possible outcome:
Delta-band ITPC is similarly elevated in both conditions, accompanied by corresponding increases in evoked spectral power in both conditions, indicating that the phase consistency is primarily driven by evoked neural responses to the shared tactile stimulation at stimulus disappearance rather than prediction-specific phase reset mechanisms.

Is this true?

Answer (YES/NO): NO